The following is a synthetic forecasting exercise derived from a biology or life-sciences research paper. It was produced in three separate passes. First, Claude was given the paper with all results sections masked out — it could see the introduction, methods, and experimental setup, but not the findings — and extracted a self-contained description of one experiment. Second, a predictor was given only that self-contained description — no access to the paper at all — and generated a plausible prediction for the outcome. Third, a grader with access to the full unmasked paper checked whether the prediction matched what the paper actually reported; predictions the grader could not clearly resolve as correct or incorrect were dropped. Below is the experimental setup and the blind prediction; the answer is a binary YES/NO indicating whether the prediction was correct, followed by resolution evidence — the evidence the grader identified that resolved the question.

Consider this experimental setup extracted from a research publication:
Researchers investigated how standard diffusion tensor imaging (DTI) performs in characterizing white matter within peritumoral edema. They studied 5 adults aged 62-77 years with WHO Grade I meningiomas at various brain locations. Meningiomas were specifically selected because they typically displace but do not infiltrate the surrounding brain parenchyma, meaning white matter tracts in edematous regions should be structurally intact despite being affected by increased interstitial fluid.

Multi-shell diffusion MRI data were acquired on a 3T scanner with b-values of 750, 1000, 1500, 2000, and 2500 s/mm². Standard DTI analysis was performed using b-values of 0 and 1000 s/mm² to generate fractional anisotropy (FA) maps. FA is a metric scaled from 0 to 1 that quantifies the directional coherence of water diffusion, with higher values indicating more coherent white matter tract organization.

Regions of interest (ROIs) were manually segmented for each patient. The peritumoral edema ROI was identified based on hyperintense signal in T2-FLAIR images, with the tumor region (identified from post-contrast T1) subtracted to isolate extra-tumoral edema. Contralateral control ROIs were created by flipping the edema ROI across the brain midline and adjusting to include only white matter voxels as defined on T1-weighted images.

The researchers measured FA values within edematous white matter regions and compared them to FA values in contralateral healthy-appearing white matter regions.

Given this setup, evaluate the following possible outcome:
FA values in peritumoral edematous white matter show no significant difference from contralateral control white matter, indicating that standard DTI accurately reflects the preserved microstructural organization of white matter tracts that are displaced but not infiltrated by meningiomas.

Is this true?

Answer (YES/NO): NO